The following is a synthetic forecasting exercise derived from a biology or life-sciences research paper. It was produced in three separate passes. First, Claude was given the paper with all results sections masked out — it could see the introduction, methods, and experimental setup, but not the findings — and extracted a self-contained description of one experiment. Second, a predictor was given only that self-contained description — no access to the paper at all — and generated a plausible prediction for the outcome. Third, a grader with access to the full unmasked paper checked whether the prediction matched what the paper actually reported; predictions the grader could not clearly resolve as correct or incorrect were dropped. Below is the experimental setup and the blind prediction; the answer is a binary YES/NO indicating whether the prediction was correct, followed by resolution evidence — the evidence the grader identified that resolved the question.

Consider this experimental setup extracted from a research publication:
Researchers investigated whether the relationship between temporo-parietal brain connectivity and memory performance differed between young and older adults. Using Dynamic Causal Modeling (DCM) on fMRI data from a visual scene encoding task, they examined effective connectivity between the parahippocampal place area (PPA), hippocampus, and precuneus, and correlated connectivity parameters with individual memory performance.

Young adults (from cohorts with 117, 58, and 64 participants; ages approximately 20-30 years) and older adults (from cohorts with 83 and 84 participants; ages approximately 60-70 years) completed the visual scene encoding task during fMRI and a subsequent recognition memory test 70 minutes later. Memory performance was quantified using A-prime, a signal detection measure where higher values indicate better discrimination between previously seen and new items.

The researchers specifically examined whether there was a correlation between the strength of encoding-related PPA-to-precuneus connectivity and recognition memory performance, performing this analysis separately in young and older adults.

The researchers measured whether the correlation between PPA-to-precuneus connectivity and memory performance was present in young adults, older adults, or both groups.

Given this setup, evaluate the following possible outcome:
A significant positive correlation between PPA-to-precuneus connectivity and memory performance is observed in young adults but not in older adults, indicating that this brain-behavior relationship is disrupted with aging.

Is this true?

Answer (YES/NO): NO